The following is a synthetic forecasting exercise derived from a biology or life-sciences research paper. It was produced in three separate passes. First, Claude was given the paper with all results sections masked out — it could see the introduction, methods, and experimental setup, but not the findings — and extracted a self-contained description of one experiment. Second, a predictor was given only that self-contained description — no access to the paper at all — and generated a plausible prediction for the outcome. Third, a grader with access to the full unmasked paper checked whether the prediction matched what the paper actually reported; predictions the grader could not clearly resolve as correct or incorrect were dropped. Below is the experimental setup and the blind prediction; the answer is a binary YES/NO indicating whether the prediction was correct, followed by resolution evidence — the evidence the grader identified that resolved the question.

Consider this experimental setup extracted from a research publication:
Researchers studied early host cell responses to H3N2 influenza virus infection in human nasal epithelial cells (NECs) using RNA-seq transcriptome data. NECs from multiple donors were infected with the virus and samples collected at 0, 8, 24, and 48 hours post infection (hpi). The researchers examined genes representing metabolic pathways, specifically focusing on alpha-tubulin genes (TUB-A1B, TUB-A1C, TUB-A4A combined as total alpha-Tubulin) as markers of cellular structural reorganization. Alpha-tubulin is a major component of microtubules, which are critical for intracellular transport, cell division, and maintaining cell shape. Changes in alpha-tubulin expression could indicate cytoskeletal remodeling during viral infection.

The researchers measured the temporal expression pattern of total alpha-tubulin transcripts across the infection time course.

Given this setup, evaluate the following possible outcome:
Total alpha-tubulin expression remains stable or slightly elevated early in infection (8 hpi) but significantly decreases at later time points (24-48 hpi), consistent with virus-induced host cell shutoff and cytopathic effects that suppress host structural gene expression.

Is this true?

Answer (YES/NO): NO